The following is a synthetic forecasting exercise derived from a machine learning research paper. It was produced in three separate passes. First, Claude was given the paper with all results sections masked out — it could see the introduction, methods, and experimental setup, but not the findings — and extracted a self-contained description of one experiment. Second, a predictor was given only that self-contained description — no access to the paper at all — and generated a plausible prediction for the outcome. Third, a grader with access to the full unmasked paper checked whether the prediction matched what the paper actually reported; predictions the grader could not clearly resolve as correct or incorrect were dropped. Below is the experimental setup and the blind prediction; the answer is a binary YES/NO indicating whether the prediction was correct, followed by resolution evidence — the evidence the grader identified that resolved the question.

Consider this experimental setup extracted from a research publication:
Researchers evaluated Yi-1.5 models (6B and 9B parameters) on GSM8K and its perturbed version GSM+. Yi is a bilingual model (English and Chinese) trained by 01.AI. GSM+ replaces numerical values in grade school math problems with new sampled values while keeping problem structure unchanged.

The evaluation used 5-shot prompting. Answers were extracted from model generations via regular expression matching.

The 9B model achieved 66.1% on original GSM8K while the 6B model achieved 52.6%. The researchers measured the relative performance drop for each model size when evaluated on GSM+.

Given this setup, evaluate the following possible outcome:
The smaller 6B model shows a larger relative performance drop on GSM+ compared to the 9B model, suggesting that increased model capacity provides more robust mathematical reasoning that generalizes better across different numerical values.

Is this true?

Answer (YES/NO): YES